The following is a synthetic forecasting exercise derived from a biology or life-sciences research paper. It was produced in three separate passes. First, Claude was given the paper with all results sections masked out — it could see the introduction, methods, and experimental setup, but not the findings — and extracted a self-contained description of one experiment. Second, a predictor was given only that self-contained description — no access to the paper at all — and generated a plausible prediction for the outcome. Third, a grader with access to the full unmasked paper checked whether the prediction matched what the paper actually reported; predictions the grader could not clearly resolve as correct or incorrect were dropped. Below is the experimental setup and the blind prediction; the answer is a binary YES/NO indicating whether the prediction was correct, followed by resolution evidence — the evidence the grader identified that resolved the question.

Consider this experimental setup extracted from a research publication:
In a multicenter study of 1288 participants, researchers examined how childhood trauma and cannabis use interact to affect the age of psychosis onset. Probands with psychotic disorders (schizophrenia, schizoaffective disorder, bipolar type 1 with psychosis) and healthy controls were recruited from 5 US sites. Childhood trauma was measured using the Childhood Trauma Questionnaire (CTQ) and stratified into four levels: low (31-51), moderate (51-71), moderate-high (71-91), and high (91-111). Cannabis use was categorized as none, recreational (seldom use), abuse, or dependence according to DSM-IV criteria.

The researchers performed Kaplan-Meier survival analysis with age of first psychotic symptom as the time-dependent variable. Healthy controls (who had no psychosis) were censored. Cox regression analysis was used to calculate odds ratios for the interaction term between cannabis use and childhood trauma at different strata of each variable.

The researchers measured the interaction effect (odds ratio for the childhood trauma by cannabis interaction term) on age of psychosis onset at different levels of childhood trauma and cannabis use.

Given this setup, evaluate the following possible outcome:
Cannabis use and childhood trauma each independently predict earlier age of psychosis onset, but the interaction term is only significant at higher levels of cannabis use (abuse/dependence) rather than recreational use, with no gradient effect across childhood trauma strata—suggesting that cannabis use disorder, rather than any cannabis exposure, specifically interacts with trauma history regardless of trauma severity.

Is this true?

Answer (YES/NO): NO